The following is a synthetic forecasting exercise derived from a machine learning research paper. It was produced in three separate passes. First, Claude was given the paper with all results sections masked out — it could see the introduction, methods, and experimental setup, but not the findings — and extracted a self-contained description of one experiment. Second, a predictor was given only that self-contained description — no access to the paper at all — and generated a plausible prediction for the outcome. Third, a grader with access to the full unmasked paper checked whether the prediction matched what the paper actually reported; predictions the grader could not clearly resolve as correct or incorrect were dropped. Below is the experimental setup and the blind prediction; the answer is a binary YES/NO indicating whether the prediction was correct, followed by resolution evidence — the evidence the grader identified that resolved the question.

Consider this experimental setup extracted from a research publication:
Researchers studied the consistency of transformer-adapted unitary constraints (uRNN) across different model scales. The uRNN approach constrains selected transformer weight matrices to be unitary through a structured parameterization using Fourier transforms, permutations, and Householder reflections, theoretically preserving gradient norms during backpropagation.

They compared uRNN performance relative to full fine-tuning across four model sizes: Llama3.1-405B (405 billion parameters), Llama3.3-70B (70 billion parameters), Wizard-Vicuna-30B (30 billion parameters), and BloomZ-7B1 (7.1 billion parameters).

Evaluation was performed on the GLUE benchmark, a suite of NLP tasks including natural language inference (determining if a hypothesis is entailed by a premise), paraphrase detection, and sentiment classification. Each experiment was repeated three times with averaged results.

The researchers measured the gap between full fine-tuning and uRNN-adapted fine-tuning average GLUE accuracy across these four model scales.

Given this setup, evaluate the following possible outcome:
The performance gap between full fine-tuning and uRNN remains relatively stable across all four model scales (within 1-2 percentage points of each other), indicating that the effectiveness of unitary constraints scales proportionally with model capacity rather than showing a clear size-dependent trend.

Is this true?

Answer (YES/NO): NO